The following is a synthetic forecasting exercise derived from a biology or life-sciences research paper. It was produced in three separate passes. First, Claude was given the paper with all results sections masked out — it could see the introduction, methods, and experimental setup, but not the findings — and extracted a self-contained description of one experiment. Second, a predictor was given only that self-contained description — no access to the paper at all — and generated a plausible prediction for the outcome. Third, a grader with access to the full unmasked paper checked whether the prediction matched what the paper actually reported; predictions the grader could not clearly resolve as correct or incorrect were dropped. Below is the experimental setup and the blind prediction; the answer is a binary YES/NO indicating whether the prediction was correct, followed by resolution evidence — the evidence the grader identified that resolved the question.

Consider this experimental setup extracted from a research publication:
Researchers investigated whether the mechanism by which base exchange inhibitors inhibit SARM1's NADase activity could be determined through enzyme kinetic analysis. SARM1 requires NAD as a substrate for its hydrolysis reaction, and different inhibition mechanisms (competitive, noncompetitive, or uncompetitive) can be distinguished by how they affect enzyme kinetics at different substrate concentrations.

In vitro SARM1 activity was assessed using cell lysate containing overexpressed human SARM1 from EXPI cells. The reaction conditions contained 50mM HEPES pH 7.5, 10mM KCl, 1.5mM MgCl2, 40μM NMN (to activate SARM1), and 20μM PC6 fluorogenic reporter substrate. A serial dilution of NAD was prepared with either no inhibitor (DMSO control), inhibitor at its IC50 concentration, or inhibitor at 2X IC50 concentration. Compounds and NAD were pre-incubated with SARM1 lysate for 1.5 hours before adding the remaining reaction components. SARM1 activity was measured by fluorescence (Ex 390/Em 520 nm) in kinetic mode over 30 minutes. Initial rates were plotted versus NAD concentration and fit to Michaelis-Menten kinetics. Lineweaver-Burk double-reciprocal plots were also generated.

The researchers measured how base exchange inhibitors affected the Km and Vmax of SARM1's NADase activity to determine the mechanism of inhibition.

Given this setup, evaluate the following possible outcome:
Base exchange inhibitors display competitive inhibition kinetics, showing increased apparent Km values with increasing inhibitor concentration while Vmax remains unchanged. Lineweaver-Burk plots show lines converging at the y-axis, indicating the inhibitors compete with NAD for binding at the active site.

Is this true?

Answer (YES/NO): NO